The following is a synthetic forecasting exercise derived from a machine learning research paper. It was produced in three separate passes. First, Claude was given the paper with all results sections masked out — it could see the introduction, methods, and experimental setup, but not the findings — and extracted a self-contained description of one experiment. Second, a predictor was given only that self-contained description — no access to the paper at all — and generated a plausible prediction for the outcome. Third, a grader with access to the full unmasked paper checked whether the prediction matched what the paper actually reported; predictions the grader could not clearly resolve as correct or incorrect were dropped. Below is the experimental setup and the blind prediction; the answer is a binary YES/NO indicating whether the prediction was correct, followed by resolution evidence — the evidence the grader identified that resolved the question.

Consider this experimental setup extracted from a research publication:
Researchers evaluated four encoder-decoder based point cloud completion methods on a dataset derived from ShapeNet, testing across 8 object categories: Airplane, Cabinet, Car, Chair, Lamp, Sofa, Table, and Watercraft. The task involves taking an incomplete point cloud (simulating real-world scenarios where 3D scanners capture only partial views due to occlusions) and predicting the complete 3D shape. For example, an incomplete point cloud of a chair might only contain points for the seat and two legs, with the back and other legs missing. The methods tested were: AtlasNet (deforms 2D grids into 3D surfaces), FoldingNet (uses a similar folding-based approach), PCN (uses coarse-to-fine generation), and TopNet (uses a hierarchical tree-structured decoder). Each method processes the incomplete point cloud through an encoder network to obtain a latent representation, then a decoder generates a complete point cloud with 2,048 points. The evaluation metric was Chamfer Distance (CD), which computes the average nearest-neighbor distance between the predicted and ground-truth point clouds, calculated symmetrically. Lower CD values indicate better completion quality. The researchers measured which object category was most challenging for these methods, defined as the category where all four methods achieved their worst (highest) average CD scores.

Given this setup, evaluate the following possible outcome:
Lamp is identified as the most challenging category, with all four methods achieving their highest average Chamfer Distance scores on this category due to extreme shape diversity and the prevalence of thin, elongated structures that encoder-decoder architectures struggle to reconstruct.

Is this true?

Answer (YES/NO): NO